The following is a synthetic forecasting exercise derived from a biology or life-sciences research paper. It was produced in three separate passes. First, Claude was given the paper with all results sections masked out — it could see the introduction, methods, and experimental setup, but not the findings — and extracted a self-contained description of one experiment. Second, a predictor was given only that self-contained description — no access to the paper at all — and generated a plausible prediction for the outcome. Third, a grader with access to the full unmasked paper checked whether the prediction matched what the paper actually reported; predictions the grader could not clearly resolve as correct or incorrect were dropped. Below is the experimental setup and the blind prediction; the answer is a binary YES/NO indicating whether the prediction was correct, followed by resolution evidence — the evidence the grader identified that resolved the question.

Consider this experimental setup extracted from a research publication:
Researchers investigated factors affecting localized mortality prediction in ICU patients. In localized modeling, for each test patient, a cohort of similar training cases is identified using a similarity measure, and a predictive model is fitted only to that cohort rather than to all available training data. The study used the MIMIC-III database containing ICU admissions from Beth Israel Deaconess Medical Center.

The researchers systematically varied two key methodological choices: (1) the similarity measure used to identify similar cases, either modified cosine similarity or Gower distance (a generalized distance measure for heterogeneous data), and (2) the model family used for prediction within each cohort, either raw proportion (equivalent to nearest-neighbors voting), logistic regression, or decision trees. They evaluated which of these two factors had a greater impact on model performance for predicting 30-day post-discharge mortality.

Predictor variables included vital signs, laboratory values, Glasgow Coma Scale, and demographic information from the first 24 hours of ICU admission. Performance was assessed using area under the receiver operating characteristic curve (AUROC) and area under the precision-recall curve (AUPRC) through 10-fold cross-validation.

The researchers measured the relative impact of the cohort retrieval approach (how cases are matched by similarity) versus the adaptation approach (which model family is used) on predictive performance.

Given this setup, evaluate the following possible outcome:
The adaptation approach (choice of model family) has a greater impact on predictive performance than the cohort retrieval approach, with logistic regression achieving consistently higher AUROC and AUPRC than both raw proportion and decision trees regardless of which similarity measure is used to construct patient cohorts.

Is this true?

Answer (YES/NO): NO